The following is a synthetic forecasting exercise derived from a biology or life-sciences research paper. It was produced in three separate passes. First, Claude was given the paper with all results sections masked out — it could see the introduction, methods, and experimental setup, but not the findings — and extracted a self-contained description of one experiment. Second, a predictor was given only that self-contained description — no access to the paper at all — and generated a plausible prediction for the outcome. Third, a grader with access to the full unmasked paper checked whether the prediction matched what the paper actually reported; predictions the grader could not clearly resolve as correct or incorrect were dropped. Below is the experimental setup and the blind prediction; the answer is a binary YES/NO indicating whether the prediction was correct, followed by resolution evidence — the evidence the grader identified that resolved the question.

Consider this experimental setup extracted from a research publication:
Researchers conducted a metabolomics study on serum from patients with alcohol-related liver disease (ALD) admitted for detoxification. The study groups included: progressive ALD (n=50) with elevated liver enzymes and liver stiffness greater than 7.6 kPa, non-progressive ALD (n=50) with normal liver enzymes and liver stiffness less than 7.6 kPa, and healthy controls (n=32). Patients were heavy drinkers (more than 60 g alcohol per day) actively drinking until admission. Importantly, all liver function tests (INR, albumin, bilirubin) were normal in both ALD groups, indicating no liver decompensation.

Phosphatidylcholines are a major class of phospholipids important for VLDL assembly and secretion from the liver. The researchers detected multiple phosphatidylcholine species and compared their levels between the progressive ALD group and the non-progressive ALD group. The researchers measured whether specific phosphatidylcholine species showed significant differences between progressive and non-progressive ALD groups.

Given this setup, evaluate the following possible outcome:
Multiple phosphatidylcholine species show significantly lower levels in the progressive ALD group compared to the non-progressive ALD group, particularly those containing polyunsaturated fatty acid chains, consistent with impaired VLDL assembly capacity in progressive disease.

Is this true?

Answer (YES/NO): NO